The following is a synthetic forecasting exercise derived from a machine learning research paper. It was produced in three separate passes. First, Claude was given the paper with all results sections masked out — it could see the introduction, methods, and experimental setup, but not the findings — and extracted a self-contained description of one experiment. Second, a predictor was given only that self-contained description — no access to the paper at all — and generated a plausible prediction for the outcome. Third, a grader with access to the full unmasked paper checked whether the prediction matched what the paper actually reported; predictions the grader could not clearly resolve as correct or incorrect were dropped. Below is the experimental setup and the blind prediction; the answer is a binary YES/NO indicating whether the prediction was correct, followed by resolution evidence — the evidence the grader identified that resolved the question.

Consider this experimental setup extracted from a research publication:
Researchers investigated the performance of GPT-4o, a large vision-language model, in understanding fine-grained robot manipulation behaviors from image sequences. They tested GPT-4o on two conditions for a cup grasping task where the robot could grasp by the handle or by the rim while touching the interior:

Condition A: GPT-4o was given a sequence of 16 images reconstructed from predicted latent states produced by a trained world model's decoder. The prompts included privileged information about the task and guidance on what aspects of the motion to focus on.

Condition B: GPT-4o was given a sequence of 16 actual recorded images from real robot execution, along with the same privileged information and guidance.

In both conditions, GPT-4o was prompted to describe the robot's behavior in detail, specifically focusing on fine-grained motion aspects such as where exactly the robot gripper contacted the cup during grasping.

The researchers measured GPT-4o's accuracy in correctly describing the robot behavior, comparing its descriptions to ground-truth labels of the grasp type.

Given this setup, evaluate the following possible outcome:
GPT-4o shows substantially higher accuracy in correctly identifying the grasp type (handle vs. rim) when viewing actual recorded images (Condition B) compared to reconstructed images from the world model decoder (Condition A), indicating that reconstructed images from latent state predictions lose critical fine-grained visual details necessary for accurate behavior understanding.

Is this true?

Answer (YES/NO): NO